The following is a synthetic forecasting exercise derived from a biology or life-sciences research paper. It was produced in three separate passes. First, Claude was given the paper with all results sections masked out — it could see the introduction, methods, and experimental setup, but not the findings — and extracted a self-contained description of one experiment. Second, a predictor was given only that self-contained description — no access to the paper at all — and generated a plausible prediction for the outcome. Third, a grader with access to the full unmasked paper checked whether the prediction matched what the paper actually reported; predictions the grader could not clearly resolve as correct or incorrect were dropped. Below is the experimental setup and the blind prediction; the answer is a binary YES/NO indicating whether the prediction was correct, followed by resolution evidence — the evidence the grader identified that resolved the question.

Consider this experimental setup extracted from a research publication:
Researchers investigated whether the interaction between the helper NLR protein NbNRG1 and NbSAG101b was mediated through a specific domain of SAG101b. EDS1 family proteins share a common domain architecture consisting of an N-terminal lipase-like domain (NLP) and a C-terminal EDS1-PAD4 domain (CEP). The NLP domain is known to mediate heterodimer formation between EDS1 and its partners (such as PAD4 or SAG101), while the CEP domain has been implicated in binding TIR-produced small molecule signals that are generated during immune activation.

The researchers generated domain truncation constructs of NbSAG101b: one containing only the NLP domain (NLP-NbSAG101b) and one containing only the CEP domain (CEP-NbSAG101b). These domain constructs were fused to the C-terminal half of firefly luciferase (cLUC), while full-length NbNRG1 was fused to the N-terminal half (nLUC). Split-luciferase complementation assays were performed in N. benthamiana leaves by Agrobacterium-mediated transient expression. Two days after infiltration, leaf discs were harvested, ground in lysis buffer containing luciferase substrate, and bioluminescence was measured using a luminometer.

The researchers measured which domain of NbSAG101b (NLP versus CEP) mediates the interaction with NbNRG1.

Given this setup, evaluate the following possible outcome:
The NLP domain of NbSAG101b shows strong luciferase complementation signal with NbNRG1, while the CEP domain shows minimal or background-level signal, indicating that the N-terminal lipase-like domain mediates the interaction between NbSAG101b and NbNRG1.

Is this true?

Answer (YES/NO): NO